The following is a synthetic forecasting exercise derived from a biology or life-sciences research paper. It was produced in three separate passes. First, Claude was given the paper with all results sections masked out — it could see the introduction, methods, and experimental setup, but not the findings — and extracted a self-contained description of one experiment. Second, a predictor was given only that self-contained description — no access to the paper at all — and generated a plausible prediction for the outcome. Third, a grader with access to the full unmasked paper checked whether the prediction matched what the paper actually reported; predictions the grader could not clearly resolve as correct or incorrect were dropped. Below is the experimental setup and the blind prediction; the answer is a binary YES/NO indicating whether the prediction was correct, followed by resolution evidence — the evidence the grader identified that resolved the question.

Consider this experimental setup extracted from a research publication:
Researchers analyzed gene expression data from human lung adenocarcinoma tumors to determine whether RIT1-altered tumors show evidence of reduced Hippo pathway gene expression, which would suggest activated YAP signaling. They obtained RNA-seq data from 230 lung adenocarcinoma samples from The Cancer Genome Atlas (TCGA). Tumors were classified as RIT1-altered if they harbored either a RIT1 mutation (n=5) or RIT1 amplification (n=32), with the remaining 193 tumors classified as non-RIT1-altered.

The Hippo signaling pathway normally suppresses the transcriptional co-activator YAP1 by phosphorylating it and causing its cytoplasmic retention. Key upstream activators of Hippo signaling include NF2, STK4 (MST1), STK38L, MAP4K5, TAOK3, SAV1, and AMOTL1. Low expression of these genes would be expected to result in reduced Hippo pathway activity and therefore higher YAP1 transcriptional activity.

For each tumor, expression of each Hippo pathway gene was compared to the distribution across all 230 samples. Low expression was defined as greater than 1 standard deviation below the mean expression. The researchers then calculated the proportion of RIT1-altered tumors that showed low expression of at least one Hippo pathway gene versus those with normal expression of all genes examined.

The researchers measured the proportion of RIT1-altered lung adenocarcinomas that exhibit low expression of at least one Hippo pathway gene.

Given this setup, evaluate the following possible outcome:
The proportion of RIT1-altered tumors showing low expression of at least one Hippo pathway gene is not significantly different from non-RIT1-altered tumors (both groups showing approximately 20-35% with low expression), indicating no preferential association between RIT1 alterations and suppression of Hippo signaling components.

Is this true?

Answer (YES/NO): NO